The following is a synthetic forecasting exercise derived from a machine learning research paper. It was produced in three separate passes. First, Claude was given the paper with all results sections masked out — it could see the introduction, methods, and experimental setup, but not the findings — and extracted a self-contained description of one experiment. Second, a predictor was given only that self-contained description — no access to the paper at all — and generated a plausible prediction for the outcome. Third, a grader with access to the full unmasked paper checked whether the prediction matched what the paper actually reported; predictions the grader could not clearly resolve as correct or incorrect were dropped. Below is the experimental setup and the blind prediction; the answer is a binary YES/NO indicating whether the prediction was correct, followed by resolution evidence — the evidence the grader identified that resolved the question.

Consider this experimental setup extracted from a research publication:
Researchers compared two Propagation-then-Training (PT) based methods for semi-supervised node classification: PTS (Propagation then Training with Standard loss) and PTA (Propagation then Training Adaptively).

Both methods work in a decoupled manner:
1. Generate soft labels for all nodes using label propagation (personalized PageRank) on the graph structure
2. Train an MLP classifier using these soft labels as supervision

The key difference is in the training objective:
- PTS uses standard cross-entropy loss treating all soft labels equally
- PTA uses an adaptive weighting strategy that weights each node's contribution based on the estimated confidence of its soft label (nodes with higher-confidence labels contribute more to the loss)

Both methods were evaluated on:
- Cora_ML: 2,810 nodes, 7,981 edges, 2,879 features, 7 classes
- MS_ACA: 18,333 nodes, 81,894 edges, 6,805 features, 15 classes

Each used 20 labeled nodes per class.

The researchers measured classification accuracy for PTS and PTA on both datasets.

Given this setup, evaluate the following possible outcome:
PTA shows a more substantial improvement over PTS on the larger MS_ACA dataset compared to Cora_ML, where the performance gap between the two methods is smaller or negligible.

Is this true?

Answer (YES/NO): YES